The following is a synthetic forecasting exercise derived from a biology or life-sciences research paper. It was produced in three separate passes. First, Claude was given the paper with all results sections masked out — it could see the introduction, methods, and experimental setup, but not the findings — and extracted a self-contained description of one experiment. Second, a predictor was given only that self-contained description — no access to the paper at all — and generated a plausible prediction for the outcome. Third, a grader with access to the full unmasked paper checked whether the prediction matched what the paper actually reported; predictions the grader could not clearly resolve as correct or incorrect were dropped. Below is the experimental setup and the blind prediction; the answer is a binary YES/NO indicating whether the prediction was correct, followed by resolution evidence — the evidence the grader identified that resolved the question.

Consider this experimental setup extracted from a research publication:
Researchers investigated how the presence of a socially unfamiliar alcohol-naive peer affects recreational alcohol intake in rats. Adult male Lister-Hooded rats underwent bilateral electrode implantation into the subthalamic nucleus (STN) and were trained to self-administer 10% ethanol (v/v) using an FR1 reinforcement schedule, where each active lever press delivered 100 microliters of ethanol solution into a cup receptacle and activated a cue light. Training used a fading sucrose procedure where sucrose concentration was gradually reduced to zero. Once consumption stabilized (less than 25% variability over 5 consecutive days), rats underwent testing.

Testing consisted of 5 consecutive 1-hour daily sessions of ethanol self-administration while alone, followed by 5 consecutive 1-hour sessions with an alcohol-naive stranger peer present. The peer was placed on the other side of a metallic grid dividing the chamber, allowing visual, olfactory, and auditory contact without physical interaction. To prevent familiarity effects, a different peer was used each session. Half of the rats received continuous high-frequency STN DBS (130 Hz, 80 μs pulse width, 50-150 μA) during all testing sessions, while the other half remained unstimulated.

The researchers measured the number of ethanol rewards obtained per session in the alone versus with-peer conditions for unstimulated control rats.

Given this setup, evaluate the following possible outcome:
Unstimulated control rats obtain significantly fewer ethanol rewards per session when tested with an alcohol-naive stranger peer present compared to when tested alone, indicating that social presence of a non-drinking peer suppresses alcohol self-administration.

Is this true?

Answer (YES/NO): NO